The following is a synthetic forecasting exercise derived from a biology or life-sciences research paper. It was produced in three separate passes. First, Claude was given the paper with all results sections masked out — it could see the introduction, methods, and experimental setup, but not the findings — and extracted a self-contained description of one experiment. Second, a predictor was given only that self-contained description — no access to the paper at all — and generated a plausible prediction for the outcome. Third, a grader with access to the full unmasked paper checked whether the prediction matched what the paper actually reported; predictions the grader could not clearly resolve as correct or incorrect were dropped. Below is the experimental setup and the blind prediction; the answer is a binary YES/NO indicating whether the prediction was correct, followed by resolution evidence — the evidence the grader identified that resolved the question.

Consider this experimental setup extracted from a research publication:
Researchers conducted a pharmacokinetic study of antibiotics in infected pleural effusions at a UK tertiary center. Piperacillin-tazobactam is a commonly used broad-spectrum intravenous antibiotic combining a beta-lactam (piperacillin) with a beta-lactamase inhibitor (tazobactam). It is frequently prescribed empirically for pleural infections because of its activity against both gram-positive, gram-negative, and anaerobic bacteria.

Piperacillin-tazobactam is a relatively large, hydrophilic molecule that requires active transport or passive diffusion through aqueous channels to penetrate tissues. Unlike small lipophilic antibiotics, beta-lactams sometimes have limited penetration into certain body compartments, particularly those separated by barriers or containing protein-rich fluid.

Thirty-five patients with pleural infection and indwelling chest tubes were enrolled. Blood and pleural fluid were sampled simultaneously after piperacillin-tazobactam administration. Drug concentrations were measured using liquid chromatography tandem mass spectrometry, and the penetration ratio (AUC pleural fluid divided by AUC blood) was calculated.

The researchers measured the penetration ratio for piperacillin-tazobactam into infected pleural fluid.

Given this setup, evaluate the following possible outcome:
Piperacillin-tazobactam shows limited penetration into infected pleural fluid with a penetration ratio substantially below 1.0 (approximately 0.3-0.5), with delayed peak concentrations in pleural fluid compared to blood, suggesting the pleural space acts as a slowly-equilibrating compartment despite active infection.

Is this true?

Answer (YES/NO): NO